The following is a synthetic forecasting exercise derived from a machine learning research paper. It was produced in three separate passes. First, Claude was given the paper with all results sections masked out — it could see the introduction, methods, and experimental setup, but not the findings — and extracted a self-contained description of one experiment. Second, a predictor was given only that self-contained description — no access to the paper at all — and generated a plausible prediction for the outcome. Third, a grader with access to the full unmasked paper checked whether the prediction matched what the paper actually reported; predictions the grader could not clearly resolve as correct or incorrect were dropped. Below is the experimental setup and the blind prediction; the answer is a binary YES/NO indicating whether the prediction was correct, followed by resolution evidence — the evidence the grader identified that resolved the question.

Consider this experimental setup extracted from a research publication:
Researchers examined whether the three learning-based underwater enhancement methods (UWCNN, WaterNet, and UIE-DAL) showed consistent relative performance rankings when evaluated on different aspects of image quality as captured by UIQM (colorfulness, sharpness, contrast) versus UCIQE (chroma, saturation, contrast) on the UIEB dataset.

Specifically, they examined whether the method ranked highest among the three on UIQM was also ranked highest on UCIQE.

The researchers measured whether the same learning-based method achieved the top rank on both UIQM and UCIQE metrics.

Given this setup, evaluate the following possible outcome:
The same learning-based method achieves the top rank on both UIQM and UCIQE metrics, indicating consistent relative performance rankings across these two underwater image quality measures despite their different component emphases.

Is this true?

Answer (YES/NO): NO